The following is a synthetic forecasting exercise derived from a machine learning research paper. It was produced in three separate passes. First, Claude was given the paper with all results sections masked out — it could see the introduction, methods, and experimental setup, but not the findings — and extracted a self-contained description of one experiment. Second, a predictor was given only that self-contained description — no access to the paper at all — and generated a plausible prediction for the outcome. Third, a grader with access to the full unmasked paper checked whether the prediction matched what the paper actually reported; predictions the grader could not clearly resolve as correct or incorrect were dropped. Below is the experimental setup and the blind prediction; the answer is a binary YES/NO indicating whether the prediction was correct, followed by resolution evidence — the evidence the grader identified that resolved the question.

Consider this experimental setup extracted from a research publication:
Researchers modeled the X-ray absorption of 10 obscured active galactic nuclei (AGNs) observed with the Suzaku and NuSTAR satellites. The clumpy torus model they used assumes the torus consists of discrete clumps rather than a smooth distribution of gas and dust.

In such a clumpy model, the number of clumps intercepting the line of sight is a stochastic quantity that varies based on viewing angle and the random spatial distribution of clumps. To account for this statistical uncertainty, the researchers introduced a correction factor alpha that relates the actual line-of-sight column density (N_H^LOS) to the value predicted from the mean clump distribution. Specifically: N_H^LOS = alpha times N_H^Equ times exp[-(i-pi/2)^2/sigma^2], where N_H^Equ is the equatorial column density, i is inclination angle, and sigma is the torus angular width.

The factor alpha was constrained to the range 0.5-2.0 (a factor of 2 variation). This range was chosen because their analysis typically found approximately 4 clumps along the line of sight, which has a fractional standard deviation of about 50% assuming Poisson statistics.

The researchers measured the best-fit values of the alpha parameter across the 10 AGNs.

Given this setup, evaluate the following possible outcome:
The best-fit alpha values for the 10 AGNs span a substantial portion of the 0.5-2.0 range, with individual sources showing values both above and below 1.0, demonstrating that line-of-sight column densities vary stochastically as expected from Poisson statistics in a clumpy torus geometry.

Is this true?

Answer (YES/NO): YES